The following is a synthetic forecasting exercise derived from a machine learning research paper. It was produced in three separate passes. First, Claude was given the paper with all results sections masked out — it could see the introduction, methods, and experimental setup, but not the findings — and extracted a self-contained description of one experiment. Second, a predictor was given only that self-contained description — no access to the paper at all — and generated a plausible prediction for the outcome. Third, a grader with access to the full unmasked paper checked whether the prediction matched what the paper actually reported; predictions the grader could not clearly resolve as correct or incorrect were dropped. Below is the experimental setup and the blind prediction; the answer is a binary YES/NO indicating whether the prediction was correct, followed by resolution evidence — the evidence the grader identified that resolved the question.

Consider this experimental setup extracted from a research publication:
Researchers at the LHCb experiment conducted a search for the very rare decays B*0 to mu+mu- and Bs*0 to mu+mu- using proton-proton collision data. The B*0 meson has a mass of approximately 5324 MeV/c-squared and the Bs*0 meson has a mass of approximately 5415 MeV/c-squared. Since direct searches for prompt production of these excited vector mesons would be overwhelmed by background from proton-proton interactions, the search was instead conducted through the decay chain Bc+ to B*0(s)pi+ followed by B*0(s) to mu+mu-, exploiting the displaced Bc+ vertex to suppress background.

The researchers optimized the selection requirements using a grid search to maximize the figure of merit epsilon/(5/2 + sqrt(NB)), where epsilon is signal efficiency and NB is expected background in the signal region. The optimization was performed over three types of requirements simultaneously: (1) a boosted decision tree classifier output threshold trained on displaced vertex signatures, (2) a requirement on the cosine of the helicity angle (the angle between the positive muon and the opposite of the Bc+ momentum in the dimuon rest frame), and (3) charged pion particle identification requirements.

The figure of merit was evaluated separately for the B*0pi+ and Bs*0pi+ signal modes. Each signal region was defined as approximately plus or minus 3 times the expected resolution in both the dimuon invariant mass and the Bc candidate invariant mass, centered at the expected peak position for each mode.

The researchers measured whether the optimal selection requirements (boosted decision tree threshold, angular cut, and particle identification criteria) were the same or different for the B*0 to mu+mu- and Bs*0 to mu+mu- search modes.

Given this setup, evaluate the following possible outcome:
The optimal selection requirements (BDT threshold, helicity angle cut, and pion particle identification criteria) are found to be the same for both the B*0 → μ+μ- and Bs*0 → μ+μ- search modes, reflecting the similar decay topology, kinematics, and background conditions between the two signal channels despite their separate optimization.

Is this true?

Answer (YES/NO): YES